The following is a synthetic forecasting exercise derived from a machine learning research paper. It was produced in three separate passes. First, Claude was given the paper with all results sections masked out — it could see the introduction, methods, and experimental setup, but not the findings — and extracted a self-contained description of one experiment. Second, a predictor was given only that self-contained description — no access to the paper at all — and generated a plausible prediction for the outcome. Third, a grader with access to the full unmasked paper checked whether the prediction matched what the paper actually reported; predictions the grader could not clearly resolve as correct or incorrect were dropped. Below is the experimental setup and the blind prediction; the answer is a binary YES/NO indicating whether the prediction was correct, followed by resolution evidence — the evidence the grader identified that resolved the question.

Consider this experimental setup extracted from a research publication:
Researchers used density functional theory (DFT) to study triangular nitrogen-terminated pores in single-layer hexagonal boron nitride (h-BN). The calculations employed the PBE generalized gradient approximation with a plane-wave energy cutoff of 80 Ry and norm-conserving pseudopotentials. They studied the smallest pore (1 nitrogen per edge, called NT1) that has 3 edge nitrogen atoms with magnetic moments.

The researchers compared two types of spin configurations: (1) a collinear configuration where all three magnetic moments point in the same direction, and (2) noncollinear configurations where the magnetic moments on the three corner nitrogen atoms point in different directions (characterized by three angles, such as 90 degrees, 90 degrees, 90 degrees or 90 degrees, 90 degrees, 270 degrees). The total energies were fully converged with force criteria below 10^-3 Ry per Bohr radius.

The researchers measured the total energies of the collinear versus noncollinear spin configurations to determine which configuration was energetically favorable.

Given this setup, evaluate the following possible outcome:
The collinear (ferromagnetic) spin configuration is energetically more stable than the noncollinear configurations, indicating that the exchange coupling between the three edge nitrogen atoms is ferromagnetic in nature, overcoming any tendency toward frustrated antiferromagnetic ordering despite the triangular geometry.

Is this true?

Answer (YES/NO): NO